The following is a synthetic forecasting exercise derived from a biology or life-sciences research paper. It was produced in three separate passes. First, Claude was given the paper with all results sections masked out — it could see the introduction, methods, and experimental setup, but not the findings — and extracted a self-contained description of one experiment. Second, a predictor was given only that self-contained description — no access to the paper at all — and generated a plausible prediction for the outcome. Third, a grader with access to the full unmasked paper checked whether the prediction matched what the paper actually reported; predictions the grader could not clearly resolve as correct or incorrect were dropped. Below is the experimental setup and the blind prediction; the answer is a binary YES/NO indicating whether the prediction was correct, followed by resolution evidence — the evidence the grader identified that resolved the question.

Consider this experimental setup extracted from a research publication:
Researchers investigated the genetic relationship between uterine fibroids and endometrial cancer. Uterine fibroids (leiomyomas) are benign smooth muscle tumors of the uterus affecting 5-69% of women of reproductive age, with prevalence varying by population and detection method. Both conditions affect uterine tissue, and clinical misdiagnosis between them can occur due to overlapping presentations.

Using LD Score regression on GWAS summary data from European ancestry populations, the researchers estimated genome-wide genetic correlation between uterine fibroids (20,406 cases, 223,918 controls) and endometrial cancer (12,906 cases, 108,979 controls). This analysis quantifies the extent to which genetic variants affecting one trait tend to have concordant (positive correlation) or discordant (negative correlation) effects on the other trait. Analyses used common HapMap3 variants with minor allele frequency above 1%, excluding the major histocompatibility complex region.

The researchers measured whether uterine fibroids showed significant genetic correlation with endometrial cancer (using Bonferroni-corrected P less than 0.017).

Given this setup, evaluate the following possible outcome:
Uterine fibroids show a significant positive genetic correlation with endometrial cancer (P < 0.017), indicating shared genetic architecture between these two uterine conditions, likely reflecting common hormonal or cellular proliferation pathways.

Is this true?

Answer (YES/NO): YES